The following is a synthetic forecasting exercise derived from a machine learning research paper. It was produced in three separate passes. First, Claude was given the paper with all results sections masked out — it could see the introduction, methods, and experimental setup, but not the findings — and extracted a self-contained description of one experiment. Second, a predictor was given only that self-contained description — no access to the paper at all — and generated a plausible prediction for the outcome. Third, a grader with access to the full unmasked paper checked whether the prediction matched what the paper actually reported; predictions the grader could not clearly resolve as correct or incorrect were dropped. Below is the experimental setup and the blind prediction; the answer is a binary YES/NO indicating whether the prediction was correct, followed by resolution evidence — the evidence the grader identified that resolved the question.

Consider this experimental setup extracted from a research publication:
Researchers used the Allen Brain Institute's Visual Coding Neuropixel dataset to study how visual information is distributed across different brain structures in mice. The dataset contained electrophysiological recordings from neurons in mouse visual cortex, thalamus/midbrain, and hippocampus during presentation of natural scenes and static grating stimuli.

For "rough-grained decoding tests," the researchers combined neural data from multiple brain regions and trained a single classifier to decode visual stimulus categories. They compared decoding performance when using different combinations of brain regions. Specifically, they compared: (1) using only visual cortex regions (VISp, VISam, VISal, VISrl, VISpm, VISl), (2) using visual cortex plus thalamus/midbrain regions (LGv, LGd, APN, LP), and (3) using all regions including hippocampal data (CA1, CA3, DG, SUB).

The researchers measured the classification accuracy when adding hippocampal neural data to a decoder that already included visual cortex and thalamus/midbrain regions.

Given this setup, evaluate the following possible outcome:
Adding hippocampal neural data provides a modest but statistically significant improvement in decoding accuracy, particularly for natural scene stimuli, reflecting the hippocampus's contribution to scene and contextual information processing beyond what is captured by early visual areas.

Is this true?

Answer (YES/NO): NO